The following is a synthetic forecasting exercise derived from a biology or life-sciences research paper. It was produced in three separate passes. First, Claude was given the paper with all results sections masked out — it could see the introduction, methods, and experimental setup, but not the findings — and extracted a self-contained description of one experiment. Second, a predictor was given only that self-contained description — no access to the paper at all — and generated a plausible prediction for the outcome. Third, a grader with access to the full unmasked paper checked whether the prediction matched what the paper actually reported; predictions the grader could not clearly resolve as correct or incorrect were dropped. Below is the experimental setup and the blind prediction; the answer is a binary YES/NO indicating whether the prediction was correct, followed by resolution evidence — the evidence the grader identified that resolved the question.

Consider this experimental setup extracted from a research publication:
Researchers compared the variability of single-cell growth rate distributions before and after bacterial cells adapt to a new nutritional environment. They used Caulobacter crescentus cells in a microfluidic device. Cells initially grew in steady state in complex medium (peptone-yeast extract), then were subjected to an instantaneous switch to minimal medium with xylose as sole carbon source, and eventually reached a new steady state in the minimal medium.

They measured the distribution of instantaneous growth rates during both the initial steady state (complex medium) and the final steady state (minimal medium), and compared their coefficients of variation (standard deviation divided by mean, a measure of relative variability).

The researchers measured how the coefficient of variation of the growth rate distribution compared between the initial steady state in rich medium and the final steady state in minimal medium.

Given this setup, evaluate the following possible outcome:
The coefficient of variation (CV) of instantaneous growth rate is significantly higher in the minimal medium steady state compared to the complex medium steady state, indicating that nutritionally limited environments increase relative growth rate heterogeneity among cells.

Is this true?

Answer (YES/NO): YES